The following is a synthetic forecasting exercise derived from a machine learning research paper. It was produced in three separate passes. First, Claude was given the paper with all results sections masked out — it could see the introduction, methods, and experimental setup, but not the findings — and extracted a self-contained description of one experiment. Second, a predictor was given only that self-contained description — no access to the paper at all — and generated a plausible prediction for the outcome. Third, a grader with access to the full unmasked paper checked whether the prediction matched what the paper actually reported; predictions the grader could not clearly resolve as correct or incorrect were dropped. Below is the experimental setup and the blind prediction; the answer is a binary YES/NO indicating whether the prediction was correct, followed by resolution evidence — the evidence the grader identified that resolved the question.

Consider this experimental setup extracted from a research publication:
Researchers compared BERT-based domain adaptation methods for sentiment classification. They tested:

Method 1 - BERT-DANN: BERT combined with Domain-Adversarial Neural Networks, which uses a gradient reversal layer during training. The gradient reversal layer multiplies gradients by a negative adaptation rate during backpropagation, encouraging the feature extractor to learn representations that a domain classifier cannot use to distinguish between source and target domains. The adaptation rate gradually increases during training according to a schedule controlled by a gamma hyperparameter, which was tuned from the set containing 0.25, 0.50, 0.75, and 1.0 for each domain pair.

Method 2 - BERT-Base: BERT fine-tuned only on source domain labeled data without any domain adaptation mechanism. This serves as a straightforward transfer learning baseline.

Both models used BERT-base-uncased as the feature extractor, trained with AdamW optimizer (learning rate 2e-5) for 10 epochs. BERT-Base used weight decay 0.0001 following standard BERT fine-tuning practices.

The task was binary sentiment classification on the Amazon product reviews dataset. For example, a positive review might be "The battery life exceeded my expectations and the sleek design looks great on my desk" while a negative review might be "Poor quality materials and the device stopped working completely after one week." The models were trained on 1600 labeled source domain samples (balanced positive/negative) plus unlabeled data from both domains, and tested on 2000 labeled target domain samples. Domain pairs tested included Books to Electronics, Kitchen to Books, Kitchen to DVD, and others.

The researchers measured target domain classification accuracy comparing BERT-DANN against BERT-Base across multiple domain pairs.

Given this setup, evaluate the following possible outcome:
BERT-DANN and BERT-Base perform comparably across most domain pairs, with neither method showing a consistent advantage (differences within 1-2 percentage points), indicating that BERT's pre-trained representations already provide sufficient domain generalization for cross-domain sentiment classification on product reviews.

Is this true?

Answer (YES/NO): NO